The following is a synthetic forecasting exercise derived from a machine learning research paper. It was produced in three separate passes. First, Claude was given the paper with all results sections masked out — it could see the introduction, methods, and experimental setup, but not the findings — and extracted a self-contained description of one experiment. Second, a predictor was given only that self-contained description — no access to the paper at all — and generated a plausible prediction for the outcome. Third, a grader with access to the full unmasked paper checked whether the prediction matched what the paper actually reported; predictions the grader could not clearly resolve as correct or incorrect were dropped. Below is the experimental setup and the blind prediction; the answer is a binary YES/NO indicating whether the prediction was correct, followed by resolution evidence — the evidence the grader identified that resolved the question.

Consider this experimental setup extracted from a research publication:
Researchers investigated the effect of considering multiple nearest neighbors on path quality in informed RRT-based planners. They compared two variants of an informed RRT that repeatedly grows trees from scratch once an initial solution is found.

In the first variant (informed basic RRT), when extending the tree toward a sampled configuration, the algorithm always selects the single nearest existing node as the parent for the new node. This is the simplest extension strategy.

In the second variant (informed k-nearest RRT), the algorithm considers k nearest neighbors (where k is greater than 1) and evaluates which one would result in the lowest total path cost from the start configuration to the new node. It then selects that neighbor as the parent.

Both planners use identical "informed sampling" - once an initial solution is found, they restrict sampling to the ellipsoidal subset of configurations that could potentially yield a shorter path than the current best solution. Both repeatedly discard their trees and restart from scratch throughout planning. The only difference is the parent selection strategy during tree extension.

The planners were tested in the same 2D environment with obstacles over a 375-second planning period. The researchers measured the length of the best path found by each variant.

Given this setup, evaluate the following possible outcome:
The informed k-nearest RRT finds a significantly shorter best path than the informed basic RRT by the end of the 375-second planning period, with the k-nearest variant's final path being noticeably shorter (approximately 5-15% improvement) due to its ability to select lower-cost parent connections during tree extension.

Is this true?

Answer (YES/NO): YES